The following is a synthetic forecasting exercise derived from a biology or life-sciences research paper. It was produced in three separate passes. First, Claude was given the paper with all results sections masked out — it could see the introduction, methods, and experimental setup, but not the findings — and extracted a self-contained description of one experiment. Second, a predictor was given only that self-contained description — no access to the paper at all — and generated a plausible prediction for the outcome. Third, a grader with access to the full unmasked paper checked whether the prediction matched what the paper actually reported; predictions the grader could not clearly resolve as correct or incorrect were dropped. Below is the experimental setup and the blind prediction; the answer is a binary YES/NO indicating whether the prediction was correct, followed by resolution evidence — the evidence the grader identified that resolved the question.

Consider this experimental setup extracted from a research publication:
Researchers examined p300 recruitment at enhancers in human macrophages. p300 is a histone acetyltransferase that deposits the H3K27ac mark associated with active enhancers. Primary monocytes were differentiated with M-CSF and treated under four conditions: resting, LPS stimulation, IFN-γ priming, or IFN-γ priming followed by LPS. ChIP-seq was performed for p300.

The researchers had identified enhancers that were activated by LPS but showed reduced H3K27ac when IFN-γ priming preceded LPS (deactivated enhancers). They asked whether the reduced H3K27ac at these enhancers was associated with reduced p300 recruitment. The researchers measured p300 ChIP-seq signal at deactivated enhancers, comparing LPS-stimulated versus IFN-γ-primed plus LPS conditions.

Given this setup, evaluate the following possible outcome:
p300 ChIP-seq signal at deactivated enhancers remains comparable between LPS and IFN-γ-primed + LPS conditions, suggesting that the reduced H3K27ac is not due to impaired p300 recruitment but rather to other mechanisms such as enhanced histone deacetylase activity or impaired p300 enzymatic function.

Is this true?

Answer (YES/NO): NO